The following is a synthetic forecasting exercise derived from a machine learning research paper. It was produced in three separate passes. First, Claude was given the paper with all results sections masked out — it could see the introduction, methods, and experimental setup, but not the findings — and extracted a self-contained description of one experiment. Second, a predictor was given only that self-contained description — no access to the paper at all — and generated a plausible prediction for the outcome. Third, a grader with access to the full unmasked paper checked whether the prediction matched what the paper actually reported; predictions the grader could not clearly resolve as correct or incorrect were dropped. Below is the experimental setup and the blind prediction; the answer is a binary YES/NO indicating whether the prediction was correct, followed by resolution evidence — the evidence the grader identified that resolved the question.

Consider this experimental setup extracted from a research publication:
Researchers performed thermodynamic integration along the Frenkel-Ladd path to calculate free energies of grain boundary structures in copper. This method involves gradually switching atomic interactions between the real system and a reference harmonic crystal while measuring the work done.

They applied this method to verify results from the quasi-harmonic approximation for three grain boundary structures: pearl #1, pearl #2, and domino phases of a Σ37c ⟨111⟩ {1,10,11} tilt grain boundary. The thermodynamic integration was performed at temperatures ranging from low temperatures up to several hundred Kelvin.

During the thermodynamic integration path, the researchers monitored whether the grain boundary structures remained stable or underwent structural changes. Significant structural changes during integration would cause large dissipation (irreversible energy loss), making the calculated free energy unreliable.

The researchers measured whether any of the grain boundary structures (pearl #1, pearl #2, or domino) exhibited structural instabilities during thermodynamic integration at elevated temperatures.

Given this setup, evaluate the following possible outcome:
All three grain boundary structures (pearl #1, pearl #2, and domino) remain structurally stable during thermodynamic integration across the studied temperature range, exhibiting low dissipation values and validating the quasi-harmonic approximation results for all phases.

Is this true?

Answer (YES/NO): NO